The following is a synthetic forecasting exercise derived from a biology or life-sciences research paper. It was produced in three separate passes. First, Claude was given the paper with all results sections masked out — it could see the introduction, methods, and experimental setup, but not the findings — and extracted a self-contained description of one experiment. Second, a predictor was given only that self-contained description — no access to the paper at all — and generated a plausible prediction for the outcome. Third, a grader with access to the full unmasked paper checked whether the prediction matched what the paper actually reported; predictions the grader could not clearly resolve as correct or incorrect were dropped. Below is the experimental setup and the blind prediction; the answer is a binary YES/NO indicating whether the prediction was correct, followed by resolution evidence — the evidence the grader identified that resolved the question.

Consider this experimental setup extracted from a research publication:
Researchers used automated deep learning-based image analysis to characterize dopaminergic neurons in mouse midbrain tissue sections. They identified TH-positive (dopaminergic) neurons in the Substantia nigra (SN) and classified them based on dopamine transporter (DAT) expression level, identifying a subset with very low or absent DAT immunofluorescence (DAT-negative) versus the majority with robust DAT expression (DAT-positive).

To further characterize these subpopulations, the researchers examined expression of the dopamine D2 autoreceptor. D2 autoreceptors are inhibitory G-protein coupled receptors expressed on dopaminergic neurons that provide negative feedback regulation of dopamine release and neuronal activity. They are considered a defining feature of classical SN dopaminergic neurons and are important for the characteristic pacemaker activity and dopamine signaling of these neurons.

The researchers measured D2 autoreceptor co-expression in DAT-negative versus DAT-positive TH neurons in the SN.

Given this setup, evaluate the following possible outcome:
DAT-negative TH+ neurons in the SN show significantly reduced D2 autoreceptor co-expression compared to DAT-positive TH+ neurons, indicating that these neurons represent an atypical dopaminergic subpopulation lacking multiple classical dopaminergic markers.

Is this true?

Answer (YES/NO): YES